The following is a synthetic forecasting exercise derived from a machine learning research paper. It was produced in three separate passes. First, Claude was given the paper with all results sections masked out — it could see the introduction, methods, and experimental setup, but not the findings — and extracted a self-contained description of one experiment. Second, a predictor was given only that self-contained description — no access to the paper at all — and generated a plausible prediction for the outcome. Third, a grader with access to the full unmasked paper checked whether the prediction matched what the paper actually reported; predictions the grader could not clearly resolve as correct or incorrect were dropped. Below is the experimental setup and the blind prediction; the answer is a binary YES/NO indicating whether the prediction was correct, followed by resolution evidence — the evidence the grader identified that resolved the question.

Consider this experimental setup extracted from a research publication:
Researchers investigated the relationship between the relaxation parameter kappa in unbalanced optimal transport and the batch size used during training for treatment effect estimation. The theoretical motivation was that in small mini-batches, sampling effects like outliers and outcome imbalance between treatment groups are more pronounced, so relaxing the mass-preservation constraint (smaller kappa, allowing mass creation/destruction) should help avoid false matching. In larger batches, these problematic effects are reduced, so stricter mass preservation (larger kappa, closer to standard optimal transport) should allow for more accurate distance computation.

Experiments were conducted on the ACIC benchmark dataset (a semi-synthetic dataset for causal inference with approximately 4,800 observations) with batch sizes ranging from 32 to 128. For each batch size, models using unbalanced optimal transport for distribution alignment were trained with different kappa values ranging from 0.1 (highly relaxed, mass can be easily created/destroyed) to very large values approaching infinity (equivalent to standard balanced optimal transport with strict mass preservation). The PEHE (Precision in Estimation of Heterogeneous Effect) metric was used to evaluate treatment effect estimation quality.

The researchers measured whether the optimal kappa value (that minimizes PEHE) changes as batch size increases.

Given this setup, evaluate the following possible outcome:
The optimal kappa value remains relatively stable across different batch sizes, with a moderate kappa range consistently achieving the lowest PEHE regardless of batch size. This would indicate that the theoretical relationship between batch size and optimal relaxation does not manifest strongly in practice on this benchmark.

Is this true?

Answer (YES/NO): NO